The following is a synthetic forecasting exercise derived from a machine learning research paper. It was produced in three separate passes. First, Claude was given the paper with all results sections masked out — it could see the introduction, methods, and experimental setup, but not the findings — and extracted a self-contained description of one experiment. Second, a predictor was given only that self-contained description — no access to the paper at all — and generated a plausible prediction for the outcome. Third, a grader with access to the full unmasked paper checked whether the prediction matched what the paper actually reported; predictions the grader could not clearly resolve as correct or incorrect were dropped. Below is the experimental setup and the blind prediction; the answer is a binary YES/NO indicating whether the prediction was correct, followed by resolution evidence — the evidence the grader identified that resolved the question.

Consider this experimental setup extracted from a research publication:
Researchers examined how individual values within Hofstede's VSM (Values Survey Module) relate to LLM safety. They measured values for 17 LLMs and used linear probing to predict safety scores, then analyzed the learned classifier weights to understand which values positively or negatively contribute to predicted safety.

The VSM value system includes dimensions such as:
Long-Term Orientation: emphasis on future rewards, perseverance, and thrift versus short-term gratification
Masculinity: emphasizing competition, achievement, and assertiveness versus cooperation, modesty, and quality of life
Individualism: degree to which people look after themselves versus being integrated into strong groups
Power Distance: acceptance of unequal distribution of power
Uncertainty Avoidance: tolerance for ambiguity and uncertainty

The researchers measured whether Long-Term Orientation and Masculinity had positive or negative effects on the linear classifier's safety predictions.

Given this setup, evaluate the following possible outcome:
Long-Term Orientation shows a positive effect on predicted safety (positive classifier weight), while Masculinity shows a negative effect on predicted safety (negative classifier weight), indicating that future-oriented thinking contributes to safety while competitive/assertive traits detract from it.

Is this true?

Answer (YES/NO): YES